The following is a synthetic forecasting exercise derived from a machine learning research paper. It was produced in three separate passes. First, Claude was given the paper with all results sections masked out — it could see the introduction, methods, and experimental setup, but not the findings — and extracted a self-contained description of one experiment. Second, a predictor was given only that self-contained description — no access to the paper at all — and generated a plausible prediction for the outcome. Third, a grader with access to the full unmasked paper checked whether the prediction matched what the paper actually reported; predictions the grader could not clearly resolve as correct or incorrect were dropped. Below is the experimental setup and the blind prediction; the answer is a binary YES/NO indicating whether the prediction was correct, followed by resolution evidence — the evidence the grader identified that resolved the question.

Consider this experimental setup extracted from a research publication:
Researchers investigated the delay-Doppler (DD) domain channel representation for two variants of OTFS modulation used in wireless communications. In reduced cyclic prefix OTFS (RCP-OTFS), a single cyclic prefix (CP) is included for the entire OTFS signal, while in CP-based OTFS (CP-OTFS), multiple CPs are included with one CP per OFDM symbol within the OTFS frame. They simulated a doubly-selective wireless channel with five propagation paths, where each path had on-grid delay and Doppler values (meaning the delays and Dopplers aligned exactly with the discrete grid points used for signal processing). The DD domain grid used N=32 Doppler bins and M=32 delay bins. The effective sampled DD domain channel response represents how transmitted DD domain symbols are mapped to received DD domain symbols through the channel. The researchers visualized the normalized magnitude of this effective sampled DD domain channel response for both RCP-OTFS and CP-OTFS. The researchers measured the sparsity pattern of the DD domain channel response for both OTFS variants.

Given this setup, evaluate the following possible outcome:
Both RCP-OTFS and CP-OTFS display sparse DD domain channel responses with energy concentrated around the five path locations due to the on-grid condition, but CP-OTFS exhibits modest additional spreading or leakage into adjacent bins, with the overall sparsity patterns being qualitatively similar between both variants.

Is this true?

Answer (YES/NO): NO